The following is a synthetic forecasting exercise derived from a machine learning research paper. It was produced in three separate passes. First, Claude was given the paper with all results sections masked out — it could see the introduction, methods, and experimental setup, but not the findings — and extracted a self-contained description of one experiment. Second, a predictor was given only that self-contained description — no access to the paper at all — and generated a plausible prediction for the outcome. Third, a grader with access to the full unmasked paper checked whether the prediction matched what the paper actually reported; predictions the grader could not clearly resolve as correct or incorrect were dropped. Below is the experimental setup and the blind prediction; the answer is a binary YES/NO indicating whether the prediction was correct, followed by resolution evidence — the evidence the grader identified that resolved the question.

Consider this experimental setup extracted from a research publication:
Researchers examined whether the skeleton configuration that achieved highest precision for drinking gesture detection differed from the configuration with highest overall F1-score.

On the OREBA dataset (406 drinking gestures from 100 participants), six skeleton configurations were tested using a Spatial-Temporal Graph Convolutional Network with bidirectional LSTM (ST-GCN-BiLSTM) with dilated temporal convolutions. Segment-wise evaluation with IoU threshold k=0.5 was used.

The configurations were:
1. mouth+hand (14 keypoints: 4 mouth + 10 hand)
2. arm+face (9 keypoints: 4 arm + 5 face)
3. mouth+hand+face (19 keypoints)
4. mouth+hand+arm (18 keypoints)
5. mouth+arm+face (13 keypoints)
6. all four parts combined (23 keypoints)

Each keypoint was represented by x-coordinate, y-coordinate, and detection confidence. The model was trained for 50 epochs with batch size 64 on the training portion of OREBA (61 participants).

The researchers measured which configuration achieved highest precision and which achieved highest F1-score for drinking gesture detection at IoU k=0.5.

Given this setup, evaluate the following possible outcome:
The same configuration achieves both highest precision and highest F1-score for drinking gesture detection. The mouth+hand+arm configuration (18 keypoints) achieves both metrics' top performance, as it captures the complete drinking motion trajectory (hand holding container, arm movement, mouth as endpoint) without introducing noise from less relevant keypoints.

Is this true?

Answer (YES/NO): NO